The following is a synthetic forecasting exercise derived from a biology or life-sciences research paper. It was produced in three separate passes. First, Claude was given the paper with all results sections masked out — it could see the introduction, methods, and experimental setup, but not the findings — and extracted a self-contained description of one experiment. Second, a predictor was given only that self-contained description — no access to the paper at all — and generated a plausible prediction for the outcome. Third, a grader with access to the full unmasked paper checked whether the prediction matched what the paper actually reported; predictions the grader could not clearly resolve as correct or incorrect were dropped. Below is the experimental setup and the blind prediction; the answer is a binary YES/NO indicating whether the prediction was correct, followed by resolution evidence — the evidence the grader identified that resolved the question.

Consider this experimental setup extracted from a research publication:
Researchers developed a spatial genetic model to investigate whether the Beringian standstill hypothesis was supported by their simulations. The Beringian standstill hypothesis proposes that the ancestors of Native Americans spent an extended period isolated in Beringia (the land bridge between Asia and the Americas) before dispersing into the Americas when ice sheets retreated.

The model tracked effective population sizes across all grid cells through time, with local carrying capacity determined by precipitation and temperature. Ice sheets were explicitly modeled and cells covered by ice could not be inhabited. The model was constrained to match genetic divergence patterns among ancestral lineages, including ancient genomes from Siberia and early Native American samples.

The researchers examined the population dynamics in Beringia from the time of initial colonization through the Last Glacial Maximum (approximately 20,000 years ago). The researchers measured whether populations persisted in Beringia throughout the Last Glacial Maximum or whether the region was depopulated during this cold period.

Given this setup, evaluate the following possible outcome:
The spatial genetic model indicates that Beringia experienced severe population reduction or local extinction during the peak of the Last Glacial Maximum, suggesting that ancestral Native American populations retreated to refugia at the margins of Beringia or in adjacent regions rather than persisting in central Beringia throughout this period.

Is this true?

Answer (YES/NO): NO